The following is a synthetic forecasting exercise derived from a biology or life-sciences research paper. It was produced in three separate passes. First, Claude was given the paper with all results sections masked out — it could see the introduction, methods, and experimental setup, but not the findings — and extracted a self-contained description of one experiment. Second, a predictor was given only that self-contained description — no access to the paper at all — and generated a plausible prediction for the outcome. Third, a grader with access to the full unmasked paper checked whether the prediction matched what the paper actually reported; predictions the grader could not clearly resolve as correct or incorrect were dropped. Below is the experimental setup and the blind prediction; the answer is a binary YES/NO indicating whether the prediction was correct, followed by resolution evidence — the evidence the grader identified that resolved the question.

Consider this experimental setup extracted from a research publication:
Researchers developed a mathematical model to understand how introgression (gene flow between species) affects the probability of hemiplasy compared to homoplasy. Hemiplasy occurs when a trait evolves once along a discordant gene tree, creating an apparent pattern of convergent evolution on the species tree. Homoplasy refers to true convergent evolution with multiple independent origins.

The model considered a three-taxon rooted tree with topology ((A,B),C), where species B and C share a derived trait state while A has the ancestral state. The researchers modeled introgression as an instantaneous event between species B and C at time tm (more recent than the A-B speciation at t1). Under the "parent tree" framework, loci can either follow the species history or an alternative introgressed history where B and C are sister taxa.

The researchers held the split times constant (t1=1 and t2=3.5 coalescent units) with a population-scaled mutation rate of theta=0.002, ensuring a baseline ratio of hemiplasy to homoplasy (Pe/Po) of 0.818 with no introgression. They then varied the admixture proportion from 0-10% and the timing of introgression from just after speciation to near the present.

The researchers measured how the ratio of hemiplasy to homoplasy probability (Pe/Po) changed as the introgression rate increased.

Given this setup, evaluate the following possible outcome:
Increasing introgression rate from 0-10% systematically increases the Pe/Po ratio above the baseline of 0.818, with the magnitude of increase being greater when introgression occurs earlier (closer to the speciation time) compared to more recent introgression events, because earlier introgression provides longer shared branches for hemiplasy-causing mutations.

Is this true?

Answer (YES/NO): NO